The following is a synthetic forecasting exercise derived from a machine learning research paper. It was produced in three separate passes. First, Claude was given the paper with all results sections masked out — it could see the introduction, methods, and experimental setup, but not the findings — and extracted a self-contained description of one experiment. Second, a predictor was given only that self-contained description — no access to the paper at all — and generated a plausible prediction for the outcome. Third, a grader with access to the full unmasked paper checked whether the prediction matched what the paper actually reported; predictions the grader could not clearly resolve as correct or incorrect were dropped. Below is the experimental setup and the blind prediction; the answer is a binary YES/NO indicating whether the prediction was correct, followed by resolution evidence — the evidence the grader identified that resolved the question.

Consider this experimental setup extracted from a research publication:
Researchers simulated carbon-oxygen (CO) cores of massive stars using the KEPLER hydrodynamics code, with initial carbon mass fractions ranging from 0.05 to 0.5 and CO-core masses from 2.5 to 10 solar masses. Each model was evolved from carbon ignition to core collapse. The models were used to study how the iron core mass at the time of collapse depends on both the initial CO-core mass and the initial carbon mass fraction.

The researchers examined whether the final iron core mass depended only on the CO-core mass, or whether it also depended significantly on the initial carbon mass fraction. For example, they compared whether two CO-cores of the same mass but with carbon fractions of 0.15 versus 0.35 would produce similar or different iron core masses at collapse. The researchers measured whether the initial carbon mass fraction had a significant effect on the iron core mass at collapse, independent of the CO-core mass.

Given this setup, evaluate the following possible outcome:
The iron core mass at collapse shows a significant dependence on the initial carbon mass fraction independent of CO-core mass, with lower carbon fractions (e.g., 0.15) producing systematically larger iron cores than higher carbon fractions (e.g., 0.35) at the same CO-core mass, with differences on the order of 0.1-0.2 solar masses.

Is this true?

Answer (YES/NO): NO